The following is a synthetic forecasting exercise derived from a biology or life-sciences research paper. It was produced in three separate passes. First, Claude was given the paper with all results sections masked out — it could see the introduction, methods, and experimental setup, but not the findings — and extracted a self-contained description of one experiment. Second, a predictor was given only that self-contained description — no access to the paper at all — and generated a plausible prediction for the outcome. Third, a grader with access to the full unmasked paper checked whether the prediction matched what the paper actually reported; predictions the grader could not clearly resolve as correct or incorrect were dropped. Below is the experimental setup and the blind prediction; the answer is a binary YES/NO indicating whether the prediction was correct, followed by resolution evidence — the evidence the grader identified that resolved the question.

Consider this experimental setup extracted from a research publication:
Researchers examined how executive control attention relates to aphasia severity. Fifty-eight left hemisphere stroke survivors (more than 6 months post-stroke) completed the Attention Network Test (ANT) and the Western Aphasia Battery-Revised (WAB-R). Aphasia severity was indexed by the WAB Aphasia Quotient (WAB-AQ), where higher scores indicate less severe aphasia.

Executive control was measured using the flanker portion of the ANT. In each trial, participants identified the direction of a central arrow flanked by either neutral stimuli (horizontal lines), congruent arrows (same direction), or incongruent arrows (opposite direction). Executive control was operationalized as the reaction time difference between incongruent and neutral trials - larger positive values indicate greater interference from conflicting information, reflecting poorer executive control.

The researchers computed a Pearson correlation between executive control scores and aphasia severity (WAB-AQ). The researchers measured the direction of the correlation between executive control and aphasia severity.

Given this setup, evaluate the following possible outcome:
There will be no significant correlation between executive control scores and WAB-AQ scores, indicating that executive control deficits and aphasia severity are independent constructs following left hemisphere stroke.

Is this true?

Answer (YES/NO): NO